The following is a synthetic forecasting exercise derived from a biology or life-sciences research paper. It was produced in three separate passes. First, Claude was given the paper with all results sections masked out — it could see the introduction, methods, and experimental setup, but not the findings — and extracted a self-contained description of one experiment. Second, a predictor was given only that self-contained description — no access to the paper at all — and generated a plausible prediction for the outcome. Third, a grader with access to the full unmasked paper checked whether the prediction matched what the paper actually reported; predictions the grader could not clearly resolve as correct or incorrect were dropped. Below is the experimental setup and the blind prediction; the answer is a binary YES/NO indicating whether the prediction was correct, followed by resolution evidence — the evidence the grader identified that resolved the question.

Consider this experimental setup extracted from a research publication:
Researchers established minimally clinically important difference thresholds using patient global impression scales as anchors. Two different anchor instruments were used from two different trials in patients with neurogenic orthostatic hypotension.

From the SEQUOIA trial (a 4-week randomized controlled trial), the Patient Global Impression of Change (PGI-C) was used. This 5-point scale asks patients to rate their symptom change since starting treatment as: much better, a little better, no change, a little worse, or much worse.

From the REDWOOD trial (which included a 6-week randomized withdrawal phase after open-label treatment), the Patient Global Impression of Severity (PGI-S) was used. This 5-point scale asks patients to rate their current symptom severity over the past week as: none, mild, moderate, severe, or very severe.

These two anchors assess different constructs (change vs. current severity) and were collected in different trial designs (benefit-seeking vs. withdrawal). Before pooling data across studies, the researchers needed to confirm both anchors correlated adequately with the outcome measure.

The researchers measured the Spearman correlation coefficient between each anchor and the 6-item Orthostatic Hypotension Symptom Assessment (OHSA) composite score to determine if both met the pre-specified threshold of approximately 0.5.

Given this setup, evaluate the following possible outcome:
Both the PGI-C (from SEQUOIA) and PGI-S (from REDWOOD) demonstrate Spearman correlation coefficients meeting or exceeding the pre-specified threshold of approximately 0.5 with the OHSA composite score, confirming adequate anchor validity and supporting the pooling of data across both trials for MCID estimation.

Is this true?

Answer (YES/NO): YES